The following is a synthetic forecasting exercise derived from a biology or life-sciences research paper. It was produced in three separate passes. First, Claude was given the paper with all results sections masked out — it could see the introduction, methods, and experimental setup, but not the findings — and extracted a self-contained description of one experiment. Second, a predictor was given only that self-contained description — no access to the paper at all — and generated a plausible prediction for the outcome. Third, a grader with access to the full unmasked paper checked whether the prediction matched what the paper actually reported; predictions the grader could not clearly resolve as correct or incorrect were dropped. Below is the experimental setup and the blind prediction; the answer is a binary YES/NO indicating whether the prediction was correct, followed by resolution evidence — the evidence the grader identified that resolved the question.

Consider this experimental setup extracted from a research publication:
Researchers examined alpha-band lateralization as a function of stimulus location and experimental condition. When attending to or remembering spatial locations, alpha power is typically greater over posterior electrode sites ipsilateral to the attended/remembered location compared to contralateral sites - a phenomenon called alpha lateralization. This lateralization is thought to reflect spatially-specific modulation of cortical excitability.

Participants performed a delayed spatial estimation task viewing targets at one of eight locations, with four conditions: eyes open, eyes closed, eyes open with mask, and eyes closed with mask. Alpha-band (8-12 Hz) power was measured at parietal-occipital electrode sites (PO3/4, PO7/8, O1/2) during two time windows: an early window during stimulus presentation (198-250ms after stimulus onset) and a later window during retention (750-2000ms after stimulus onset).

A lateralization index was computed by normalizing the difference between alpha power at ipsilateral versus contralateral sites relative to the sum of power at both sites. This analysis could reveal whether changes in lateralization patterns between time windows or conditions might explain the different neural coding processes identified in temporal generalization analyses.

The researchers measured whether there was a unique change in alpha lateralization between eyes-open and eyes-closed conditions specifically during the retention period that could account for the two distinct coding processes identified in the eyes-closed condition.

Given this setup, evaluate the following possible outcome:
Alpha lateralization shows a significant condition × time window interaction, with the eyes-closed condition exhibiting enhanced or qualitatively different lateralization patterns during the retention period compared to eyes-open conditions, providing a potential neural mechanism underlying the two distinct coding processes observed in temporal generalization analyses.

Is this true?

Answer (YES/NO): NO